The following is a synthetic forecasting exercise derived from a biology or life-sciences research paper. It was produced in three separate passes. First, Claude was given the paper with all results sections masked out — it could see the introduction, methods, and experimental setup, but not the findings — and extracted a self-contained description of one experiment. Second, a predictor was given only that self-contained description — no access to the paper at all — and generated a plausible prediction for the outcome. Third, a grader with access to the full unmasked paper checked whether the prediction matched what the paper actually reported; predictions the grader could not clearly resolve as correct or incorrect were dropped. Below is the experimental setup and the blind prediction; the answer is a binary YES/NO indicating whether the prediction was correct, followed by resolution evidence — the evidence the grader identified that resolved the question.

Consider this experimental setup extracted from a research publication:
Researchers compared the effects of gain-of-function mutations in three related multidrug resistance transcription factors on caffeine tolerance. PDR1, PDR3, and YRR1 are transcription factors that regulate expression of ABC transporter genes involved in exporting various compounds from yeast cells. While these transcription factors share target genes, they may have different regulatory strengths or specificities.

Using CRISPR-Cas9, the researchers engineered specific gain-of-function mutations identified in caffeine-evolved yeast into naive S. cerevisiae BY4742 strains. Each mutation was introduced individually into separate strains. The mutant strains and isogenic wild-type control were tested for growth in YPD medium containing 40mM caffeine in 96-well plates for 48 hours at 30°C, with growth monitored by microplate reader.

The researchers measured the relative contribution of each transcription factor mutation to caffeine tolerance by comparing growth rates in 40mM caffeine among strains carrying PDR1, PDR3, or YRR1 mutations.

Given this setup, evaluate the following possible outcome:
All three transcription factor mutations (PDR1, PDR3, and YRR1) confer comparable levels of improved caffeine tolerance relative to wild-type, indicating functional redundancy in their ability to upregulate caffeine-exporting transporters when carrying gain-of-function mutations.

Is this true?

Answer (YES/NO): NO